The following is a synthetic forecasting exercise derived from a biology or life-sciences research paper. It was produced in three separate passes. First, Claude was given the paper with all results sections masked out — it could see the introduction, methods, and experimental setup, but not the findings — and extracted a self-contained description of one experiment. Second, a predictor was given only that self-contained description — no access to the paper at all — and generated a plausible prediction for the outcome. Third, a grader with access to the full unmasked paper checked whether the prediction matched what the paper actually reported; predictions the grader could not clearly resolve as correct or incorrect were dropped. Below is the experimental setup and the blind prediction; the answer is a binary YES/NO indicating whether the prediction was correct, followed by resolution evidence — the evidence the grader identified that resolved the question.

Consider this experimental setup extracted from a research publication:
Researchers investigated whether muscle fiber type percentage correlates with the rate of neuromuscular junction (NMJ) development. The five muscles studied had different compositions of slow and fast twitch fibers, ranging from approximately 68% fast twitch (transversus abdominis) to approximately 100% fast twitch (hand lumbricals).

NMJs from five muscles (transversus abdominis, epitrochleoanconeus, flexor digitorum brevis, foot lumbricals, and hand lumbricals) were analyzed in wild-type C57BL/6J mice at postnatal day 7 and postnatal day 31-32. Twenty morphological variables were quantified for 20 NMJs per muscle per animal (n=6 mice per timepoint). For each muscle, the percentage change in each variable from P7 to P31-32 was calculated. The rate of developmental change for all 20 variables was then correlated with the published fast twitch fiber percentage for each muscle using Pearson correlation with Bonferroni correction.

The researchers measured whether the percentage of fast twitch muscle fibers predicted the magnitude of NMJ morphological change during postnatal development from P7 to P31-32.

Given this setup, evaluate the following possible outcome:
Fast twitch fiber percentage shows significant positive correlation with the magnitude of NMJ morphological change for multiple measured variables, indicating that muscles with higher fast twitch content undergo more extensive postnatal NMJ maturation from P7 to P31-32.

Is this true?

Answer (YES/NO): NO